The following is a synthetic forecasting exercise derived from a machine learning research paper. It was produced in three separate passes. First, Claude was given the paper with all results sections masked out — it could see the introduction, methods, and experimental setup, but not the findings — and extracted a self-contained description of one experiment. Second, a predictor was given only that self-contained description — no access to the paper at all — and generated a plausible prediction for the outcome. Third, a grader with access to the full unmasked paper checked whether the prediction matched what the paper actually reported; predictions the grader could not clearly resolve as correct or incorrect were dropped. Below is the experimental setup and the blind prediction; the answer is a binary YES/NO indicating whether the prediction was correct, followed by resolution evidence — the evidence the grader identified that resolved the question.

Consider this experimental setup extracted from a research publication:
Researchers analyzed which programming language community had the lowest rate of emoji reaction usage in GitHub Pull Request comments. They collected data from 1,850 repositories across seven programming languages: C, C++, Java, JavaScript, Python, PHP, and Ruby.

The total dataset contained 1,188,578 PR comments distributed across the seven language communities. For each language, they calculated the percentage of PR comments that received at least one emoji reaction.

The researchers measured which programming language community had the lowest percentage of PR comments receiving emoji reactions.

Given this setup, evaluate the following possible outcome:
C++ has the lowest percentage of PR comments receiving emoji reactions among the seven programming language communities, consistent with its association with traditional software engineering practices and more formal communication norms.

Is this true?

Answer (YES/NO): NO